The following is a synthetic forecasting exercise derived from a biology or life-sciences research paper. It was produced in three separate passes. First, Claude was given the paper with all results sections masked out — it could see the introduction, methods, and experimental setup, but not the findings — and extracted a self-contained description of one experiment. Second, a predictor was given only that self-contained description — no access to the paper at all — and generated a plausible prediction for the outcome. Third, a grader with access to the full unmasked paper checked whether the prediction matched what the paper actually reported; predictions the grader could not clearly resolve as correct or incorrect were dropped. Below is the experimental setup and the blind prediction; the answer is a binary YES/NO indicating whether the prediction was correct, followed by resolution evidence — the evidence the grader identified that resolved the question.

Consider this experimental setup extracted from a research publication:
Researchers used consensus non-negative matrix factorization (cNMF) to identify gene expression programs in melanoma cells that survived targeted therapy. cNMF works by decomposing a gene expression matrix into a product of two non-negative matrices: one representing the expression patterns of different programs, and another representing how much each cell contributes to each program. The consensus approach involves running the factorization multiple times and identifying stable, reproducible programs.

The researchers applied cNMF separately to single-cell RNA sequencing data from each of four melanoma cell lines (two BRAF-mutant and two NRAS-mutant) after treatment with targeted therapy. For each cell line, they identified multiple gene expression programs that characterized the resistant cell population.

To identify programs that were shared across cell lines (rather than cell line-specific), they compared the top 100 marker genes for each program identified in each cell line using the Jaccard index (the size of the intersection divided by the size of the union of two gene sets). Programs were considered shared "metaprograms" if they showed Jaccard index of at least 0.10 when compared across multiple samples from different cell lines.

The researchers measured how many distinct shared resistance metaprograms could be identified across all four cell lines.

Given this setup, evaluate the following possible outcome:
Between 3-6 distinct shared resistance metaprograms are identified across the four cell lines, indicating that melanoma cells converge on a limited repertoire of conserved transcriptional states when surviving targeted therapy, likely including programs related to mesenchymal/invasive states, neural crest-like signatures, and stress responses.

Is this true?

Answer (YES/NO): YES